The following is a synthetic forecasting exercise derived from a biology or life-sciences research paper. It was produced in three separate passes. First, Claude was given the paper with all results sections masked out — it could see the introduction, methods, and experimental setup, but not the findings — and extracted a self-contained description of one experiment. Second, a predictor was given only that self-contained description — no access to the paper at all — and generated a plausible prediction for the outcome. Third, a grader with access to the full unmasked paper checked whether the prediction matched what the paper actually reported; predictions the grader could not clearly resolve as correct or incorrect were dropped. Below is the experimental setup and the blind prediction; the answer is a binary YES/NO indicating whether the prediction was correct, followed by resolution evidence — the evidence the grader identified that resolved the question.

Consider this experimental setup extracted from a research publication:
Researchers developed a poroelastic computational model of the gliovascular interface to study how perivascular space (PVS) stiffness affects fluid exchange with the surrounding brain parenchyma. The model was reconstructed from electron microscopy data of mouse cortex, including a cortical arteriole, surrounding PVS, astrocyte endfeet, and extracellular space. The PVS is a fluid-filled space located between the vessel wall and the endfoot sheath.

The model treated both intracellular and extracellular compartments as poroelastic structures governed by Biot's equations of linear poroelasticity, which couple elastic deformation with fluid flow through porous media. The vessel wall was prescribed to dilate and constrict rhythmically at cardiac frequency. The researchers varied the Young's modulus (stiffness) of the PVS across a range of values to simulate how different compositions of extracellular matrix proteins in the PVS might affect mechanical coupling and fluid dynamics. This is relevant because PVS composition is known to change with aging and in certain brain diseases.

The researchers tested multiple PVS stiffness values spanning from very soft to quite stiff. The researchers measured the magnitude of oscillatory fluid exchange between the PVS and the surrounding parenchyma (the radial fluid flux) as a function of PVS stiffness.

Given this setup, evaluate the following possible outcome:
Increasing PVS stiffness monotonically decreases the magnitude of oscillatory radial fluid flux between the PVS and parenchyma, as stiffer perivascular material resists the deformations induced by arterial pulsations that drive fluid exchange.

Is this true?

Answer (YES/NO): NO